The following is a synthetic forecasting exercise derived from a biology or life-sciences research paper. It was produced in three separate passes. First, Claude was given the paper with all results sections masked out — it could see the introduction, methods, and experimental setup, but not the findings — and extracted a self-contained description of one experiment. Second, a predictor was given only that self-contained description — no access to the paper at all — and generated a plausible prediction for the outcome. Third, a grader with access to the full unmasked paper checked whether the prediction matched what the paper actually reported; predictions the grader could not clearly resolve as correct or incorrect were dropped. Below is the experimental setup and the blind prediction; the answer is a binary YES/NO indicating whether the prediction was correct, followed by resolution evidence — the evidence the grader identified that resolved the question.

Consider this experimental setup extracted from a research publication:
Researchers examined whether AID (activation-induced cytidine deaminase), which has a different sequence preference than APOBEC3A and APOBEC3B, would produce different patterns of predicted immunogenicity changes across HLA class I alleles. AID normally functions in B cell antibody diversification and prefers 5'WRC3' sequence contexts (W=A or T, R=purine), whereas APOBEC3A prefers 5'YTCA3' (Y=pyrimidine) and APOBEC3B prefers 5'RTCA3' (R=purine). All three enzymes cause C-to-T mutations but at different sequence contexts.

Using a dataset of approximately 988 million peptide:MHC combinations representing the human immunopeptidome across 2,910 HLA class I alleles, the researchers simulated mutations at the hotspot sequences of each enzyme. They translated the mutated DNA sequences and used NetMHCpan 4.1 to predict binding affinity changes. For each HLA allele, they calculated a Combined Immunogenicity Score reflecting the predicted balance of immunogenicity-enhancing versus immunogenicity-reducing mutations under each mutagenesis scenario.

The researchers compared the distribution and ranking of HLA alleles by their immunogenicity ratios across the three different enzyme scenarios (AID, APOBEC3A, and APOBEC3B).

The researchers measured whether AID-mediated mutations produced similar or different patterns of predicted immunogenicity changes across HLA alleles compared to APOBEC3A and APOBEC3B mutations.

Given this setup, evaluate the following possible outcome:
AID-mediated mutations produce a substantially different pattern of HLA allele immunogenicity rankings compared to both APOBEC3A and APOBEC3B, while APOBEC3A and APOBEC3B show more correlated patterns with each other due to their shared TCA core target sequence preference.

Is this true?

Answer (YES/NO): NO